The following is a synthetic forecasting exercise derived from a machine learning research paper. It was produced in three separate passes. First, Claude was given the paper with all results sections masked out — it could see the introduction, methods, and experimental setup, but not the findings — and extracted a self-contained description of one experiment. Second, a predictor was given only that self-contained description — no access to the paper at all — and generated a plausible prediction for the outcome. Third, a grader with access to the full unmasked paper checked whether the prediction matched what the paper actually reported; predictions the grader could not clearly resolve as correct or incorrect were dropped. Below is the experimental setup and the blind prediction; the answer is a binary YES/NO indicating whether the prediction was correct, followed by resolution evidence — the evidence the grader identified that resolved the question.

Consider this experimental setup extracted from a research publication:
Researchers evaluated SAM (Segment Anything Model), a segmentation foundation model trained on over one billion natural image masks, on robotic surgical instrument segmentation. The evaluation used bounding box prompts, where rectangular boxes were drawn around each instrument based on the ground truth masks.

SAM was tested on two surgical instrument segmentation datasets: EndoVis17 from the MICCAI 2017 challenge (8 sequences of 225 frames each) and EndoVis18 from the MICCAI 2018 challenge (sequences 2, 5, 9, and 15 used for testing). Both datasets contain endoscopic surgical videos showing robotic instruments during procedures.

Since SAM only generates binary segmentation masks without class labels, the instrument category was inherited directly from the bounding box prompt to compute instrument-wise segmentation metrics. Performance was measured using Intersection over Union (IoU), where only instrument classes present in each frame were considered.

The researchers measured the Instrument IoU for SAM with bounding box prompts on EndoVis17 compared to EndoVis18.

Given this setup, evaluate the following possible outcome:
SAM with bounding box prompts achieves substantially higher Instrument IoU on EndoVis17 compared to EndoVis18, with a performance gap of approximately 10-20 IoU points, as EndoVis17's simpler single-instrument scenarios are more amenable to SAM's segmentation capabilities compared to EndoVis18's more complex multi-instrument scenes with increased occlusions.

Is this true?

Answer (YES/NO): NO